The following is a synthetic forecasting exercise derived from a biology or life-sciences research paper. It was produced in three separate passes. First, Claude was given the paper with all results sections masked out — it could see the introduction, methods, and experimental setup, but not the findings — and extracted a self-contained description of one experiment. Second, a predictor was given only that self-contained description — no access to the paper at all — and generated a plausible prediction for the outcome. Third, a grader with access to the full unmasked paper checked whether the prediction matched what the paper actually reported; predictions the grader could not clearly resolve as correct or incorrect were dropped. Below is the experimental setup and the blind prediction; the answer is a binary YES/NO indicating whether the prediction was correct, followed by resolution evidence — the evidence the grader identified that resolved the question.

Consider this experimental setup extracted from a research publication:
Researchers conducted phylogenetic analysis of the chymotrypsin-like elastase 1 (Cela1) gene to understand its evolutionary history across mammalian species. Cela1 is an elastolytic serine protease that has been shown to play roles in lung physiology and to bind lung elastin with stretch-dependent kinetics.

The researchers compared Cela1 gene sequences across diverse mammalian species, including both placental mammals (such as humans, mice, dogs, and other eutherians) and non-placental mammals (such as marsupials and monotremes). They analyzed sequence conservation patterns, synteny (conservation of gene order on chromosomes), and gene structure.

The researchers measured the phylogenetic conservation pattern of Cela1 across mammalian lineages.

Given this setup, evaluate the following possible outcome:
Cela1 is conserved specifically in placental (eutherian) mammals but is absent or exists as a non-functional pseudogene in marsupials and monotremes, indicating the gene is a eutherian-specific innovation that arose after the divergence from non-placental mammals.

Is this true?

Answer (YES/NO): NO